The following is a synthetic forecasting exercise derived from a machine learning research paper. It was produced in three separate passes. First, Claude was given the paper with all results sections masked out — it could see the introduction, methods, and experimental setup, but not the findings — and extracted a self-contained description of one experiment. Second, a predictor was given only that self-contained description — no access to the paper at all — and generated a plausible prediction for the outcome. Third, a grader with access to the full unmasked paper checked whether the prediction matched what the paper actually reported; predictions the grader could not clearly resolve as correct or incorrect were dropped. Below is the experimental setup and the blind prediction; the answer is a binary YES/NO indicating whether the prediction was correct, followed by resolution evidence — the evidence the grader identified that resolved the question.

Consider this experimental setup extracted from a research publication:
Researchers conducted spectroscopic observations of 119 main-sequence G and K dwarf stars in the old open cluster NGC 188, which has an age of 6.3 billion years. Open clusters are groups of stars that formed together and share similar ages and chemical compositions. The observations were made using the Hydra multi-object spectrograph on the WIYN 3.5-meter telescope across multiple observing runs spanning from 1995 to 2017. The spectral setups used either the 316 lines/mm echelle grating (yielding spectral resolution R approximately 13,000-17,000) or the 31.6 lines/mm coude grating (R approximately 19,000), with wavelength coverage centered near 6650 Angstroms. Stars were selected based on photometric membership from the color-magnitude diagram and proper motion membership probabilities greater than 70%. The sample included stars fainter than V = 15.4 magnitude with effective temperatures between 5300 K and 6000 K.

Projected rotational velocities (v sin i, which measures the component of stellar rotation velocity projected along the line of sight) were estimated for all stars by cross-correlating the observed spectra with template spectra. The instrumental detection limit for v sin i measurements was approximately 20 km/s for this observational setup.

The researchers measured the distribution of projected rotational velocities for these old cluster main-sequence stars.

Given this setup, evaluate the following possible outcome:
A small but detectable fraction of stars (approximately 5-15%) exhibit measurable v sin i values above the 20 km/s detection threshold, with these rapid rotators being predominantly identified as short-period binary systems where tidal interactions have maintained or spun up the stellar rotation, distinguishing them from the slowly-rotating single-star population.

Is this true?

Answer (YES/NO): NO